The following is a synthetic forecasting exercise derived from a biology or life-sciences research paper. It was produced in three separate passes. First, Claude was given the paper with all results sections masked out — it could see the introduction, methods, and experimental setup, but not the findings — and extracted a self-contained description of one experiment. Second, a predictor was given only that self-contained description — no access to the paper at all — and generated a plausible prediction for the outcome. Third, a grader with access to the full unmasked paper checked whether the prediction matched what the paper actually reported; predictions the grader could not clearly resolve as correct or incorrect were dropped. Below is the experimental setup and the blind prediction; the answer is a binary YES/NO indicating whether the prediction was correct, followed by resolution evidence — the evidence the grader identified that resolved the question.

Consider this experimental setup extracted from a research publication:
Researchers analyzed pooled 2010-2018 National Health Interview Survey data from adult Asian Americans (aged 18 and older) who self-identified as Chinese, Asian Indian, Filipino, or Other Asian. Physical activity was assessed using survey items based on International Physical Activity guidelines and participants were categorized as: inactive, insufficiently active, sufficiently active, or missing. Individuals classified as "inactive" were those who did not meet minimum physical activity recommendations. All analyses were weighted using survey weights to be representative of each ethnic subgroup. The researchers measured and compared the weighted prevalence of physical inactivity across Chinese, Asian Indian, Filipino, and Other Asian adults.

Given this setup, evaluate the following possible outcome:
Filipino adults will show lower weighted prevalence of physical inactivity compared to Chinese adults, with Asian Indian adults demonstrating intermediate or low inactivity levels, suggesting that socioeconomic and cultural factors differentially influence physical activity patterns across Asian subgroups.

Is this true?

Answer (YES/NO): NO